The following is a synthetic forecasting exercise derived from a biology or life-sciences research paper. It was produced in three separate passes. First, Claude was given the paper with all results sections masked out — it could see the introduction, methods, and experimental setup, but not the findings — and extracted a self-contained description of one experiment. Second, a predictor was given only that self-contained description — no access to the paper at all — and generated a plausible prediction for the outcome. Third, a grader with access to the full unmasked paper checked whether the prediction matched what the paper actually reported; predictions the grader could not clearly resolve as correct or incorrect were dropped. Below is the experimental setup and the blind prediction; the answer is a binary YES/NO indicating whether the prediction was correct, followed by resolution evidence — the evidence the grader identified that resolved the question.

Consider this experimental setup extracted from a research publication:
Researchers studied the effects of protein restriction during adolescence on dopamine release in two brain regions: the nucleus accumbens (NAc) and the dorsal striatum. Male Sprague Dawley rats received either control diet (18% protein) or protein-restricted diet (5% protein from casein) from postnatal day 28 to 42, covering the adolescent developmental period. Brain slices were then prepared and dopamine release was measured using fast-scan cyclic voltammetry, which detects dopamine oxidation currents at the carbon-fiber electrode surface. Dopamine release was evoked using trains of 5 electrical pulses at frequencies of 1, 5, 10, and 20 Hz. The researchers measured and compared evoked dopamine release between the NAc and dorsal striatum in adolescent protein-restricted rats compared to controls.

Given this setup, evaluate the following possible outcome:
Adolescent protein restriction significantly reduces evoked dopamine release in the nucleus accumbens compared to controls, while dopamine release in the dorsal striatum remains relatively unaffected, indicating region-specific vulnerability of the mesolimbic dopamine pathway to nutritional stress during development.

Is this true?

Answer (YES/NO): NO